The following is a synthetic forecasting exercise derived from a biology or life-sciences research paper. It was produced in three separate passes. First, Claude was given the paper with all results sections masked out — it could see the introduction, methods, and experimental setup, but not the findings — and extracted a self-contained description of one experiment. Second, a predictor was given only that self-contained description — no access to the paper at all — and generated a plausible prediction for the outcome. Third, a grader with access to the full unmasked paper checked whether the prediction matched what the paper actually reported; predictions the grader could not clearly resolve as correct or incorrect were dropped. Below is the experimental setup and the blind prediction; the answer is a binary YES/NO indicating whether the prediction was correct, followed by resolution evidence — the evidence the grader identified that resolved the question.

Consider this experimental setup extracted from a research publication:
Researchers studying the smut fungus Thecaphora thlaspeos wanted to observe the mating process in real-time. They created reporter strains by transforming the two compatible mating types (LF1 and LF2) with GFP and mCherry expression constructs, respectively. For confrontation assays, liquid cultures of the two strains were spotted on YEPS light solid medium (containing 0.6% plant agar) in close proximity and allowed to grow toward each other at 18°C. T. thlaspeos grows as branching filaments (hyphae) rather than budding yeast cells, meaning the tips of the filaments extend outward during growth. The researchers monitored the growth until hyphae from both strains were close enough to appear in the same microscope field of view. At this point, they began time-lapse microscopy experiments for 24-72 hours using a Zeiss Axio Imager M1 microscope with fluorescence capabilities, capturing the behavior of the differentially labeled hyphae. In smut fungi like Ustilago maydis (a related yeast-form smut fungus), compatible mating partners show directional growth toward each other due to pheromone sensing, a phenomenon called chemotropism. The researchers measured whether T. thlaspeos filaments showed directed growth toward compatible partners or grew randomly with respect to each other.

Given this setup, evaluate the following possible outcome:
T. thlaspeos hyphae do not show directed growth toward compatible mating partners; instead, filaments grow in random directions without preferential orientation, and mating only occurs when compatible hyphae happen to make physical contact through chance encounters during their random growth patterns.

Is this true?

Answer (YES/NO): NO